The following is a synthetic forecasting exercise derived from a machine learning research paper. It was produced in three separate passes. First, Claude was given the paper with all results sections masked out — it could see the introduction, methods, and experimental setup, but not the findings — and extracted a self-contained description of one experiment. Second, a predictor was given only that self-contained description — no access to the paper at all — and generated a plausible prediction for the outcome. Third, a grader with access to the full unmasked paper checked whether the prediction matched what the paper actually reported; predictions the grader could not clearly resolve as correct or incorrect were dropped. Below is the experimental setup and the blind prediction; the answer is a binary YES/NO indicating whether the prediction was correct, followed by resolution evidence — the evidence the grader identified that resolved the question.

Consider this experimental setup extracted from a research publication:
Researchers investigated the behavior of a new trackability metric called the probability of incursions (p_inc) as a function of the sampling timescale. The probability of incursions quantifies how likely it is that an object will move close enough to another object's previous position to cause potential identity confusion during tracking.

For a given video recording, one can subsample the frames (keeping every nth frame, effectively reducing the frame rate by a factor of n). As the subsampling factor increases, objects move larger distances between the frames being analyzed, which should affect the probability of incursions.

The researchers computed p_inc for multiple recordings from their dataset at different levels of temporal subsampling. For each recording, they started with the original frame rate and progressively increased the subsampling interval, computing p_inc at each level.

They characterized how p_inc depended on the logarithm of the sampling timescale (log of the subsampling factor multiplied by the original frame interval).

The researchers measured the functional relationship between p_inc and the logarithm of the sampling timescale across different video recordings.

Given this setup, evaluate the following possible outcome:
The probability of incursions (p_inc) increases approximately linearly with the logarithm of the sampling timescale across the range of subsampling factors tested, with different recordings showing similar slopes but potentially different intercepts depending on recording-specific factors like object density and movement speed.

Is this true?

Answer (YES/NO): NO